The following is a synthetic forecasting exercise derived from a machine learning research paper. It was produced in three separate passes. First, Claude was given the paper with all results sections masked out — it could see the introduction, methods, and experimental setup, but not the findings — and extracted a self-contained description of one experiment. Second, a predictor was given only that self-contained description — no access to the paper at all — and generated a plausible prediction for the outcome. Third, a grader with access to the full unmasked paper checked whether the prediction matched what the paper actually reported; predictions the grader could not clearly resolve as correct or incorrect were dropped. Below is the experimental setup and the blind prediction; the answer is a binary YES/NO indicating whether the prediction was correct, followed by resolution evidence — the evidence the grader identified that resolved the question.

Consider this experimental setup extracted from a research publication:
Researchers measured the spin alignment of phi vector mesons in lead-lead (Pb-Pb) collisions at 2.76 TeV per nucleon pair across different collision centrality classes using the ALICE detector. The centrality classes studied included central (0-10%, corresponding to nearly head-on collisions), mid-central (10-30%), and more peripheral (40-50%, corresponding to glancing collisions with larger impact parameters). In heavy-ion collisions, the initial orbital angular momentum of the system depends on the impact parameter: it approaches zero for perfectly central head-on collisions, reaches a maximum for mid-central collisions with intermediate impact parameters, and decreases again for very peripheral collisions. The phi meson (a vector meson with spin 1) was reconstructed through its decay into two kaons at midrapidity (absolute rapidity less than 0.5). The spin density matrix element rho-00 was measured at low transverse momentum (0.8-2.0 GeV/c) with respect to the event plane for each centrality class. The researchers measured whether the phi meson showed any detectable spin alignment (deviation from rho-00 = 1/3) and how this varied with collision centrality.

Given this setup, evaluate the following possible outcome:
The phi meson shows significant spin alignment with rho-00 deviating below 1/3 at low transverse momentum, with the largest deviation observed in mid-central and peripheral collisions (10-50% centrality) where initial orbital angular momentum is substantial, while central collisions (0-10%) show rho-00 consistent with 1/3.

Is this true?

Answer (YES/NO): YES